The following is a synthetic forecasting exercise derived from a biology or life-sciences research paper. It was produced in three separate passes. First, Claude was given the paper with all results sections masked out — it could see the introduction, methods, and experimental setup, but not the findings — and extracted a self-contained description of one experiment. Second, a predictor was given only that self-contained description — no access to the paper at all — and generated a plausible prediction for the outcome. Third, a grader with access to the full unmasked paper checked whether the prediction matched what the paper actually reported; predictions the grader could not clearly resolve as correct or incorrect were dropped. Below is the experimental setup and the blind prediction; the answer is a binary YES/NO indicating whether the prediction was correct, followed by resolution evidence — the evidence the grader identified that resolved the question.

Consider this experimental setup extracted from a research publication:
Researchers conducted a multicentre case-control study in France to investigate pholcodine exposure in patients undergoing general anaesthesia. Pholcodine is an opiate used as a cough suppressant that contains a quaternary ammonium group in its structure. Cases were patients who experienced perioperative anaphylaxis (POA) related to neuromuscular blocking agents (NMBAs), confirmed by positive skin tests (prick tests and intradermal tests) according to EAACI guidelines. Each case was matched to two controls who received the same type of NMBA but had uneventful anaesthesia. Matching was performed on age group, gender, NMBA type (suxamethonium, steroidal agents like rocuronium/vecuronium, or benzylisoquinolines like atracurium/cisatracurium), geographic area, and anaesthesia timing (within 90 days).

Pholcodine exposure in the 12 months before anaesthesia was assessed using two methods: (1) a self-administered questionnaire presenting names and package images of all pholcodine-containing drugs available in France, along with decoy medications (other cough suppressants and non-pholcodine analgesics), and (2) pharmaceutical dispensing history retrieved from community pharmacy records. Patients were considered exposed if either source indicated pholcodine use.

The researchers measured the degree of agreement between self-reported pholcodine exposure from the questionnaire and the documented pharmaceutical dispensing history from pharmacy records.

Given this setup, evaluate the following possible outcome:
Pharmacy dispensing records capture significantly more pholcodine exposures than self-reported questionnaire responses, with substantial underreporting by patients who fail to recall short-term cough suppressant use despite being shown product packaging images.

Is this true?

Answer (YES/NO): NO